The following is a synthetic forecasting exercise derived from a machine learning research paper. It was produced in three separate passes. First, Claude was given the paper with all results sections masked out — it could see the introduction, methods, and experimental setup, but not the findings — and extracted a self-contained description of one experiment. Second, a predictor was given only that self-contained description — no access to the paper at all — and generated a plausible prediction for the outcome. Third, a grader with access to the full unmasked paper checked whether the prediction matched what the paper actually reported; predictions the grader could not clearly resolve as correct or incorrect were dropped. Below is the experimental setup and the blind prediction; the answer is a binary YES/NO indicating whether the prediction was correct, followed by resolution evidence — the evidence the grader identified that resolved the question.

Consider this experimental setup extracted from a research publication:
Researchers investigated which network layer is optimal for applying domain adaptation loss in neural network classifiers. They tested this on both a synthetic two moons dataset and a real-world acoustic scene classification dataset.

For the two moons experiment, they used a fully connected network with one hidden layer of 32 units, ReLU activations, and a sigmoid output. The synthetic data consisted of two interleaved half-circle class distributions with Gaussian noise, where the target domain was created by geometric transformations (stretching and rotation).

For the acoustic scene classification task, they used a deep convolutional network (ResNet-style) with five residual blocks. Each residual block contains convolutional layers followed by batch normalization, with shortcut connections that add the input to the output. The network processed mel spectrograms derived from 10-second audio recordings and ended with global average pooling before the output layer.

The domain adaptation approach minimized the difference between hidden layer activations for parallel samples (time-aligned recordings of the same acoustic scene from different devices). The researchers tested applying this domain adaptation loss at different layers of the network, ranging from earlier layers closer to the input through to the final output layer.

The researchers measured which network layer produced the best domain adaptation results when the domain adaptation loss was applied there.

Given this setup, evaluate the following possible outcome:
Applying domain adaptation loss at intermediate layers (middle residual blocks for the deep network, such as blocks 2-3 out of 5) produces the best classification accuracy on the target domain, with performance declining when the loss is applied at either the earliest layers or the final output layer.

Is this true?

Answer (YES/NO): NO